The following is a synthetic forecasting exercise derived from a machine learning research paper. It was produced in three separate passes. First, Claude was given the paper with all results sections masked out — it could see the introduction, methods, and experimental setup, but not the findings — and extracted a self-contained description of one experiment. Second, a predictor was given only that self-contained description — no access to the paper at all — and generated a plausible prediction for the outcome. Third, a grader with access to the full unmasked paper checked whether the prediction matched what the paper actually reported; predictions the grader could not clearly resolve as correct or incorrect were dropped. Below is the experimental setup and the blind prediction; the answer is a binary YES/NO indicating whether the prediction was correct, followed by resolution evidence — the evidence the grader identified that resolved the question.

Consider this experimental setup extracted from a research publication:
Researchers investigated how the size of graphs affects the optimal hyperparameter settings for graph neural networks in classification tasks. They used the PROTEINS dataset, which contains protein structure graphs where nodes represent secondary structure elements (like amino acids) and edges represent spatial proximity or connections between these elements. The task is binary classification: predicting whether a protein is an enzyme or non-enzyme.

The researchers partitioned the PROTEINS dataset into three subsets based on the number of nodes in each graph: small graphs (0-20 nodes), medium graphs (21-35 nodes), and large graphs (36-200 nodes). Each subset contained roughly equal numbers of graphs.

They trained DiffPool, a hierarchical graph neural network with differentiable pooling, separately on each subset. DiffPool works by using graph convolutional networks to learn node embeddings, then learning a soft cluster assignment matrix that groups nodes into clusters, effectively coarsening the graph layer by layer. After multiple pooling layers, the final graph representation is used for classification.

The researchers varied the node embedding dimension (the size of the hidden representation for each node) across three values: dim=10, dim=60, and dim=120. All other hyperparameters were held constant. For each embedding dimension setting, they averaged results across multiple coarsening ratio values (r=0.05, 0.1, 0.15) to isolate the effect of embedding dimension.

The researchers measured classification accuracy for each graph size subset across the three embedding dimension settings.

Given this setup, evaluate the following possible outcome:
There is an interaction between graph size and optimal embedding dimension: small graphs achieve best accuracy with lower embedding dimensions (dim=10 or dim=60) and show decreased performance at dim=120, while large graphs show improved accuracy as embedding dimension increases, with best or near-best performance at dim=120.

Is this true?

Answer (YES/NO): YES